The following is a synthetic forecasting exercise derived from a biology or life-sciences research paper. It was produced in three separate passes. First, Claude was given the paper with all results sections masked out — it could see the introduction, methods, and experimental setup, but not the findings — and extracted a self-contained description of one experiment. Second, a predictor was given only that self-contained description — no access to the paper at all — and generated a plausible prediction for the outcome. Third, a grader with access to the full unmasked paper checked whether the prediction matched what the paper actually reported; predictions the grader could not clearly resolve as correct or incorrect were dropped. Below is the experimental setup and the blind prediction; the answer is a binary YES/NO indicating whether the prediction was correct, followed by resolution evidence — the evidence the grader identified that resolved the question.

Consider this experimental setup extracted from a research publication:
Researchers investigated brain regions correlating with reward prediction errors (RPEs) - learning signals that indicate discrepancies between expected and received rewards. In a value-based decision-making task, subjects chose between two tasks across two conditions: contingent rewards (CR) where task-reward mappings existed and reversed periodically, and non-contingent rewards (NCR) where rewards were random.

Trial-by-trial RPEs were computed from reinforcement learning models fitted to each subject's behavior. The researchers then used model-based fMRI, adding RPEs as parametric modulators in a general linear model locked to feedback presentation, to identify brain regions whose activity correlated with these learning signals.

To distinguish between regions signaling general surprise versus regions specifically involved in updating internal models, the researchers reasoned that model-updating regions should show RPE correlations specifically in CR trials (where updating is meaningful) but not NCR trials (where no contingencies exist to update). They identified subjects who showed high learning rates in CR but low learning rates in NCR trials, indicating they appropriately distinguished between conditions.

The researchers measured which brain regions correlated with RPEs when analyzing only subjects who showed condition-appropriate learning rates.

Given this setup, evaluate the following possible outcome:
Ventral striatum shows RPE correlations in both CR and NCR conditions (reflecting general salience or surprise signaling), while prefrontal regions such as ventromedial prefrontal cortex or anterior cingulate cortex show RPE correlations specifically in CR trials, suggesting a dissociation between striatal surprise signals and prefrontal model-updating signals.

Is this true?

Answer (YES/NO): NO